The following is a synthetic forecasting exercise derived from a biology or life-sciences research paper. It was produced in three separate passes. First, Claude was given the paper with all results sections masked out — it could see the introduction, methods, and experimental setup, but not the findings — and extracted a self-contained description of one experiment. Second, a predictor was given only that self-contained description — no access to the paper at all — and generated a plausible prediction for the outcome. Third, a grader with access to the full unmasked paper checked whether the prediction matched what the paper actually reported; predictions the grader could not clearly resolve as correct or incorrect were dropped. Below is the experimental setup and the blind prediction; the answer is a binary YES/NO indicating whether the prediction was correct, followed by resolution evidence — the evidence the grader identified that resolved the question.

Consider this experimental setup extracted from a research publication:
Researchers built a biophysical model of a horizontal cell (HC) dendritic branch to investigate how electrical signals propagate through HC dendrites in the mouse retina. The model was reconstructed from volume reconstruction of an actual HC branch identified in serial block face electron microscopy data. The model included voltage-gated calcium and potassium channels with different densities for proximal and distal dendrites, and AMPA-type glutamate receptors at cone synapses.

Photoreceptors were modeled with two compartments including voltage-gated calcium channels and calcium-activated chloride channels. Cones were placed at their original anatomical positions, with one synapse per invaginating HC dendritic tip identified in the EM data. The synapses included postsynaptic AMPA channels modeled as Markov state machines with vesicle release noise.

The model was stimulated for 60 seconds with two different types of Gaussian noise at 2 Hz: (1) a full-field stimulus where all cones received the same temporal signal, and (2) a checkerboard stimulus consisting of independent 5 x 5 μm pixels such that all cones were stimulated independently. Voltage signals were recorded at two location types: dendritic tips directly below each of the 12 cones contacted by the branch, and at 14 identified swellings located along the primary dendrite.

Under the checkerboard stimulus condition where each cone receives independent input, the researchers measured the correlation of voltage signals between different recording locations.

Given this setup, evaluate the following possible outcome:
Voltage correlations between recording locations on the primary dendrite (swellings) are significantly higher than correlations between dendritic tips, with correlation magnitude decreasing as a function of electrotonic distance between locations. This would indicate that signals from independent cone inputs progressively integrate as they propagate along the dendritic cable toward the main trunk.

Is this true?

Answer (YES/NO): NO